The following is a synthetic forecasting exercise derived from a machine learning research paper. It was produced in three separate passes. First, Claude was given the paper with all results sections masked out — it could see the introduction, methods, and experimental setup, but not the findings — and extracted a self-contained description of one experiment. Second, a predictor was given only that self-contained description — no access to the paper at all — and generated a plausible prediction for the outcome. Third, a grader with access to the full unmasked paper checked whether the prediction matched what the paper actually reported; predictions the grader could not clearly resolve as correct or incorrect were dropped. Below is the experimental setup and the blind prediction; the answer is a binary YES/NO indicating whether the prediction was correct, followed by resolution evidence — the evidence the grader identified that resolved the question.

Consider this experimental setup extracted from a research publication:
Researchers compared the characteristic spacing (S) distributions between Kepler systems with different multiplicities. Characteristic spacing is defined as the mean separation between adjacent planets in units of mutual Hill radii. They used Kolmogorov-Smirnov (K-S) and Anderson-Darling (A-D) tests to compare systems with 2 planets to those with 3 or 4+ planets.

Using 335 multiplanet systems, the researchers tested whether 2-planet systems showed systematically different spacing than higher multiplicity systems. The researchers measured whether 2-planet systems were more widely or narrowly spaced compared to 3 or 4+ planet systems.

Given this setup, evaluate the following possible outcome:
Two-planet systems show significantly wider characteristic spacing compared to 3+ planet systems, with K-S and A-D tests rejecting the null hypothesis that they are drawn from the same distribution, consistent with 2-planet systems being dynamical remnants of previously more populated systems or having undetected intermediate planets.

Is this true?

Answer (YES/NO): YES